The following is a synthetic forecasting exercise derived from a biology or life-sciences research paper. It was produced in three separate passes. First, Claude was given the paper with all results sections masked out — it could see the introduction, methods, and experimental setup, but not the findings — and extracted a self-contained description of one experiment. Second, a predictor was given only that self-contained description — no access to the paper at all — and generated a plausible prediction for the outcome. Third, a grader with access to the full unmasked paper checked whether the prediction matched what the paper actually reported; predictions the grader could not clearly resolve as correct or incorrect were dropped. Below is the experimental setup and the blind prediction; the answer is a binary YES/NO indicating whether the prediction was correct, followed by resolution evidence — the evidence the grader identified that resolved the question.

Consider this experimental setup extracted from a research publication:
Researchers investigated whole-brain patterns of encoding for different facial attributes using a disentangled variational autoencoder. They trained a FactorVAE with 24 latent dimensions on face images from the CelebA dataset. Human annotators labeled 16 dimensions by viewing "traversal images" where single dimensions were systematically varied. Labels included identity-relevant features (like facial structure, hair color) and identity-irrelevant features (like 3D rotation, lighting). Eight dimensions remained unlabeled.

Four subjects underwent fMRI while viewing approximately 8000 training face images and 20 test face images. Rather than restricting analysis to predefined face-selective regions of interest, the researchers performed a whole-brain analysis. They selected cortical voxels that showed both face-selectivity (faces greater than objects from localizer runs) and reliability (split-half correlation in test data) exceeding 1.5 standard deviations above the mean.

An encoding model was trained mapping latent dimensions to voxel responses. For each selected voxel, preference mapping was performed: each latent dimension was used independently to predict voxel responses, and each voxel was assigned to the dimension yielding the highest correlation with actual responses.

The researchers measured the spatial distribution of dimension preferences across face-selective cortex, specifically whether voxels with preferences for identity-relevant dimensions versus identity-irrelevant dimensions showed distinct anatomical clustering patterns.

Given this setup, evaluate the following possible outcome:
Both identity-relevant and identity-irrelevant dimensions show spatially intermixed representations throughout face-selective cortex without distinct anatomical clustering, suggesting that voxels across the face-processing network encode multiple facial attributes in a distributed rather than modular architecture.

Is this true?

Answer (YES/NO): YES